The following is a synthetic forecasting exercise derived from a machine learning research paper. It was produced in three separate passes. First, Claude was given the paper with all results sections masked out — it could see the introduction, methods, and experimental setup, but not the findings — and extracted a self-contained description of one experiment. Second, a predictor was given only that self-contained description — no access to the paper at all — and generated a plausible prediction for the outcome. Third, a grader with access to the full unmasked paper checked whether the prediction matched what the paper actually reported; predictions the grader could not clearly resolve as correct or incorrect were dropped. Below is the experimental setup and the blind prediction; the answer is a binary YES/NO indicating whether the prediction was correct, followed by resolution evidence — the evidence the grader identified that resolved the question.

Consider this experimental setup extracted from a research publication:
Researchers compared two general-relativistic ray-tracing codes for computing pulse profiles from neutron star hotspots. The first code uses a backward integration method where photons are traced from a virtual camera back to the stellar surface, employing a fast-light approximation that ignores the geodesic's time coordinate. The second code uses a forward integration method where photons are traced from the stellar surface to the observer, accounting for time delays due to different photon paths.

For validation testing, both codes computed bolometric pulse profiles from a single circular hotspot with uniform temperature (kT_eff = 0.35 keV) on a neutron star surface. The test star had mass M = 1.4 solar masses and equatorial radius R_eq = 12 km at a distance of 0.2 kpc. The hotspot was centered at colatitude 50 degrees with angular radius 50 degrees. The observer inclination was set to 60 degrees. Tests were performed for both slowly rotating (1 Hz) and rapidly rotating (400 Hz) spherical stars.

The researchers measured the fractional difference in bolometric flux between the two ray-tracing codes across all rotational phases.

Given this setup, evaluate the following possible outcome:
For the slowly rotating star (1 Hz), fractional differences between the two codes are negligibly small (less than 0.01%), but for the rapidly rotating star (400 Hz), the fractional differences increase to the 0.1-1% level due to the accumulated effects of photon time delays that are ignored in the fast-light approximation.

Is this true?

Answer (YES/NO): NO